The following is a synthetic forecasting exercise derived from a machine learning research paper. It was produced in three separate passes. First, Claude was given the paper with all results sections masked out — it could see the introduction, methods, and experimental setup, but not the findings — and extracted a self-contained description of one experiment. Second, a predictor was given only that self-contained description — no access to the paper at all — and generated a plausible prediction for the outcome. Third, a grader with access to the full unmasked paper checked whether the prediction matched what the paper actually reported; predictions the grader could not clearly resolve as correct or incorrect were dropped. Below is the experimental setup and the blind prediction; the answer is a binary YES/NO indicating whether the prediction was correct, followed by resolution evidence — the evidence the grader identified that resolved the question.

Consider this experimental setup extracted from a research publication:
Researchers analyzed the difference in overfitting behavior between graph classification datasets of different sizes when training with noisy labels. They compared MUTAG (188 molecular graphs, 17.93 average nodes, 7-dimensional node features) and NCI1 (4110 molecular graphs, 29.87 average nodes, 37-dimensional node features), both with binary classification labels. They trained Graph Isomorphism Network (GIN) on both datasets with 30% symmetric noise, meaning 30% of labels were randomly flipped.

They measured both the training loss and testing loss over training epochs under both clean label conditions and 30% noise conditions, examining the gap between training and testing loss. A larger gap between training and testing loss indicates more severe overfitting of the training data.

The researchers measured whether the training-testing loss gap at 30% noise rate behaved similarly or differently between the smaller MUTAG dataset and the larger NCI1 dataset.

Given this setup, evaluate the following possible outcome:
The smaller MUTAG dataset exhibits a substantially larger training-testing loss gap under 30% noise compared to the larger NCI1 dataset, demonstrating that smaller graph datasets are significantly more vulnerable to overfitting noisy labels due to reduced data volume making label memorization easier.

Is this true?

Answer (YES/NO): YES